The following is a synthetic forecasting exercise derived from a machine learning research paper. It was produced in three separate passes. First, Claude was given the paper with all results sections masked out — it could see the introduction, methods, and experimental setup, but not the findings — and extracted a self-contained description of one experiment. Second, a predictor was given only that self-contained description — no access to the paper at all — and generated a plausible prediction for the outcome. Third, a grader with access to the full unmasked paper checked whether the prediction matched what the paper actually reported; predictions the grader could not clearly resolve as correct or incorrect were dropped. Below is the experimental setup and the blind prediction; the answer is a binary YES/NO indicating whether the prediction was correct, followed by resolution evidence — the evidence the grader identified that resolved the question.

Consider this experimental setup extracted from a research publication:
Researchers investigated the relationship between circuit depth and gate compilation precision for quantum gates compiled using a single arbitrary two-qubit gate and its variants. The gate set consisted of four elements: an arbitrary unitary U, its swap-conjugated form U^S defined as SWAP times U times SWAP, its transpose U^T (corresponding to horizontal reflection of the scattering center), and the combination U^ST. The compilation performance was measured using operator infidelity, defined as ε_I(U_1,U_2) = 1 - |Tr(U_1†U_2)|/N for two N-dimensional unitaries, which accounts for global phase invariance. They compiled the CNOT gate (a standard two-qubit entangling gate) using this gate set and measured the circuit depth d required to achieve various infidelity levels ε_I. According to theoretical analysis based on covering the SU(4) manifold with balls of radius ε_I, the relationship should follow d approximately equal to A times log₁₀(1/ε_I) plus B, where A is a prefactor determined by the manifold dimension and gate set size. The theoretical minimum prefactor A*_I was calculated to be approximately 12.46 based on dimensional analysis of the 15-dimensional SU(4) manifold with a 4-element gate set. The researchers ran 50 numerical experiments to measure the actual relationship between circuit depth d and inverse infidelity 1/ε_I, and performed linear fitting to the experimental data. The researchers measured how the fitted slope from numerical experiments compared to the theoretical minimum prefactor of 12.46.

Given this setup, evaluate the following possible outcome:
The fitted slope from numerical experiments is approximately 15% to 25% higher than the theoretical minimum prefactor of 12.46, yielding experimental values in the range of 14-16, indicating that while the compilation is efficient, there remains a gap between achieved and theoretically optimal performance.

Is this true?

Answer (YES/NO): NO